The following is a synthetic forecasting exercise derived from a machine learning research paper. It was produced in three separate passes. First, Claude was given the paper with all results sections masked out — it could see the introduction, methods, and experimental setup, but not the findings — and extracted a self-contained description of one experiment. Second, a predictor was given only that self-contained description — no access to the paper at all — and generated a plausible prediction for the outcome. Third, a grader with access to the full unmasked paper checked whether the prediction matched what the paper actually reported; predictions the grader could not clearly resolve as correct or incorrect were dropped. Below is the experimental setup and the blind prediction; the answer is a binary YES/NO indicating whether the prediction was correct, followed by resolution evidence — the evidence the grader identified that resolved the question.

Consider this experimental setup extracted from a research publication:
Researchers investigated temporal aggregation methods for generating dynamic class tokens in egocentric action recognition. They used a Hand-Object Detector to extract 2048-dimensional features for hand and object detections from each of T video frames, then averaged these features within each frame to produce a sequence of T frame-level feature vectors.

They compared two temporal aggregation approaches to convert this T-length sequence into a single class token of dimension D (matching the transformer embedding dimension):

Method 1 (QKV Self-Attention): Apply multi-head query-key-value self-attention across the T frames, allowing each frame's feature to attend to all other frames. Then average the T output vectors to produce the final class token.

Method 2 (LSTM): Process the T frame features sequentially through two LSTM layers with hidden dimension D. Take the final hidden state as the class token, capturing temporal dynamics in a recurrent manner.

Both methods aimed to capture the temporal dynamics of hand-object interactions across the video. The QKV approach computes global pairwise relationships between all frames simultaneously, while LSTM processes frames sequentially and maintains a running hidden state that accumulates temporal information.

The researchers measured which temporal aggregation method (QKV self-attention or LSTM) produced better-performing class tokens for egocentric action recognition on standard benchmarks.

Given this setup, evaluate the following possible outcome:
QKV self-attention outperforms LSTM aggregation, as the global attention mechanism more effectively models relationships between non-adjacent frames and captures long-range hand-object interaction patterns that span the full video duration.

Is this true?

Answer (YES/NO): NO